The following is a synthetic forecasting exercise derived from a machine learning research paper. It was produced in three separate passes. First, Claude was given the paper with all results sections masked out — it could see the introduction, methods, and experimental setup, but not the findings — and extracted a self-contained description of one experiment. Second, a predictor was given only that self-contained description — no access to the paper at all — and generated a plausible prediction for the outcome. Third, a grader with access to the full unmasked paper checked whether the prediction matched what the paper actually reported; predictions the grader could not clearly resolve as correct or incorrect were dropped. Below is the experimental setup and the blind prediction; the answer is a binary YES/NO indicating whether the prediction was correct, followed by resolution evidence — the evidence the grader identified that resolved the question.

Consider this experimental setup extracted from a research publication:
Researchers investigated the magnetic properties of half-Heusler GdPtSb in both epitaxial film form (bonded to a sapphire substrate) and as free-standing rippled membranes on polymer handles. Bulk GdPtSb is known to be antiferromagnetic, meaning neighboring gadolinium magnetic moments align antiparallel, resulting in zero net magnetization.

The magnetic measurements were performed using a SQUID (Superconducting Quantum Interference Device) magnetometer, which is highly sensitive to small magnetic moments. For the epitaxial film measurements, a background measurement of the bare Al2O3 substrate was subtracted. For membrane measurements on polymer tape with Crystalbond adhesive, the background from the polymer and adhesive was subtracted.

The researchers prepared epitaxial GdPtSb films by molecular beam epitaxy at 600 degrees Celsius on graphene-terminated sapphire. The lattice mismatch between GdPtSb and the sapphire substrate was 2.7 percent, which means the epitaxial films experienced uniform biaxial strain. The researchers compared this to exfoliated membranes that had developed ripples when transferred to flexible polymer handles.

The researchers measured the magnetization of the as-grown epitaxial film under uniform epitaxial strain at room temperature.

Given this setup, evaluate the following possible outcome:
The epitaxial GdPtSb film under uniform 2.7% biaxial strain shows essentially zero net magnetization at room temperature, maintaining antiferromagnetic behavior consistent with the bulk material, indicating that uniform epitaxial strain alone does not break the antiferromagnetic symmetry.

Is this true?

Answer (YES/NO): YES